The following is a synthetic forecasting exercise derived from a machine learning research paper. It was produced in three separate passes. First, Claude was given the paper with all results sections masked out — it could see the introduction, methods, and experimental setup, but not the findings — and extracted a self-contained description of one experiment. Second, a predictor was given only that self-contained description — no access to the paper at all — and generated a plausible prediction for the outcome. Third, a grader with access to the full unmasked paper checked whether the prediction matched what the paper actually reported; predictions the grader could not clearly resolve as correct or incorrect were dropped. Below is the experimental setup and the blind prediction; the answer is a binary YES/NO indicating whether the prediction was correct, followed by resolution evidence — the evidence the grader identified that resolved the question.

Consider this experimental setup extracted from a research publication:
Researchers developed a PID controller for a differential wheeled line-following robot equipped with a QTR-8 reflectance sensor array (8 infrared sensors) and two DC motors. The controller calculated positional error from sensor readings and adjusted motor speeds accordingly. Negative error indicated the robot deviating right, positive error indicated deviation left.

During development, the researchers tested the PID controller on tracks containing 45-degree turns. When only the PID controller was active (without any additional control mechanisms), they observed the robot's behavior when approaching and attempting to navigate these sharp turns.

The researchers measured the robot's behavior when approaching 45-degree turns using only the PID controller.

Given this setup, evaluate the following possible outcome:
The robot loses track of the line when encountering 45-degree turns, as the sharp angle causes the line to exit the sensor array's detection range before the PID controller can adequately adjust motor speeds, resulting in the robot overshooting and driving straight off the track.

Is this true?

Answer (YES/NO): NO